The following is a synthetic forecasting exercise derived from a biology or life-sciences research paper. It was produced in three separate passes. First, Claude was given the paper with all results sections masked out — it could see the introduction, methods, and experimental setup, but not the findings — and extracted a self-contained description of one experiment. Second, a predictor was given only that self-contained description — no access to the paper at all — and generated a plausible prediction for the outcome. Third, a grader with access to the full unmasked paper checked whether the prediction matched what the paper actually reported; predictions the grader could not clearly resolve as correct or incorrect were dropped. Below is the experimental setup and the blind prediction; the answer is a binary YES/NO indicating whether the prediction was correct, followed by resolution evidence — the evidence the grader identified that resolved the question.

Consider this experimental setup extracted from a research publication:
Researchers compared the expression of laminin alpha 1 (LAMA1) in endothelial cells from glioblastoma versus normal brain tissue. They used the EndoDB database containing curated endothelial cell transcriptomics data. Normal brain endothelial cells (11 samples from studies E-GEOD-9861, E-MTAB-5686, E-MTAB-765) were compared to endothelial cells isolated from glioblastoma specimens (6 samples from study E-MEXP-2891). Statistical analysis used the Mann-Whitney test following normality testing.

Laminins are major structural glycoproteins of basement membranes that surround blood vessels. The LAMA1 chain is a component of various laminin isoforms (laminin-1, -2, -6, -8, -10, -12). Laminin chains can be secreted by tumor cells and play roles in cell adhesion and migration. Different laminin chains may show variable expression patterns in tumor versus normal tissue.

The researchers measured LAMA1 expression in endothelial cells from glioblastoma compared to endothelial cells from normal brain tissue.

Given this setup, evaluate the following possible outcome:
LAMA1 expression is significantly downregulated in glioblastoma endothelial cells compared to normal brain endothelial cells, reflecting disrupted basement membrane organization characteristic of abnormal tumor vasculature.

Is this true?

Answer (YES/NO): NO